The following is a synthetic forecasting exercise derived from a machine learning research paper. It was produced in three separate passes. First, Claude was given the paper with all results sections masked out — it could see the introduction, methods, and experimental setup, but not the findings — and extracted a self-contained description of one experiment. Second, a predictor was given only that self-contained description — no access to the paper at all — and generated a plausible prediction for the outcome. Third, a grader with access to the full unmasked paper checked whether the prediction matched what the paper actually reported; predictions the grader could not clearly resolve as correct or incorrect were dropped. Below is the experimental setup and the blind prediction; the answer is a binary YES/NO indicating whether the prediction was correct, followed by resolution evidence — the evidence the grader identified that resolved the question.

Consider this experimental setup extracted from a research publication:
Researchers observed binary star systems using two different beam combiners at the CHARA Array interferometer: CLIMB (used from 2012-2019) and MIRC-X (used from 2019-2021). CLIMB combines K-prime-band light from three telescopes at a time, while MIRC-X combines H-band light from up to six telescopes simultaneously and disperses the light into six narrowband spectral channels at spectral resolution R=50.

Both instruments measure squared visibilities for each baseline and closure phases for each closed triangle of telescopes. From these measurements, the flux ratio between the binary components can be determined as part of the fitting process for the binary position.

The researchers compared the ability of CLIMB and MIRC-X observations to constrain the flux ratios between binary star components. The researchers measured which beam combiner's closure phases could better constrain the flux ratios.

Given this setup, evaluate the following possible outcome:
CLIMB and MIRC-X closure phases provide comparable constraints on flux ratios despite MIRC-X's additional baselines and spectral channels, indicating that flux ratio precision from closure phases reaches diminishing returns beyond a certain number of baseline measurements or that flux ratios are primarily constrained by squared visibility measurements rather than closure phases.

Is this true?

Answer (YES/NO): NO